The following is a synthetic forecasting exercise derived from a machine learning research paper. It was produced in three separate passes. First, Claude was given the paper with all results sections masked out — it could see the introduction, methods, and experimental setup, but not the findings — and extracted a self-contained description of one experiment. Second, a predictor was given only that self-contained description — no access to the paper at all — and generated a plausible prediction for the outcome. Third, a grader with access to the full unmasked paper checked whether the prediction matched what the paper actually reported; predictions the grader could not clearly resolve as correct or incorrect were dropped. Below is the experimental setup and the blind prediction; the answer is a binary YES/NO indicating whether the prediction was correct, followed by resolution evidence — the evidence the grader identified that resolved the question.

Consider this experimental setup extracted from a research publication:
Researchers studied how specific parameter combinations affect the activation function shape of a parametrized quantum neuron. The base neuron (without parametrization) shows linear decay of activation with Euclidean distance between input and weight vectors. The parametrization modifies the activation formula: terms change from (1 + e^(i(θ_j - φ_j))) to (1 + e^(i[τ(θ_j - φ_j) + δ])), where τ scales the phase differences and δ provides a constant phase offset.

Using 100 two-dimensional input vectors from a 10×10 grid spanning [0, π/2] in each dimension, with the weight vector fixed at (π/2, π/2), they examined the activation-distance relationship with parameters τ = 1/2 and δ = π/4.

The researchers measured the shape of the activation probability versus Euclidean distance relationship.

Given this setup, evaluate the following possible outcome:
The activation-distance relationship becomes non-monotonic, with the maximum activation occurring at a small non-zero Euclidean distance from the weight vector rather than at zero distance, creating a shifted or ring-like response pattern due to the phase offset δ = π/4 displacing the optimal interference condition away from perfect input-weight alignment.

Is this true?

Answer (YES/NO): NO